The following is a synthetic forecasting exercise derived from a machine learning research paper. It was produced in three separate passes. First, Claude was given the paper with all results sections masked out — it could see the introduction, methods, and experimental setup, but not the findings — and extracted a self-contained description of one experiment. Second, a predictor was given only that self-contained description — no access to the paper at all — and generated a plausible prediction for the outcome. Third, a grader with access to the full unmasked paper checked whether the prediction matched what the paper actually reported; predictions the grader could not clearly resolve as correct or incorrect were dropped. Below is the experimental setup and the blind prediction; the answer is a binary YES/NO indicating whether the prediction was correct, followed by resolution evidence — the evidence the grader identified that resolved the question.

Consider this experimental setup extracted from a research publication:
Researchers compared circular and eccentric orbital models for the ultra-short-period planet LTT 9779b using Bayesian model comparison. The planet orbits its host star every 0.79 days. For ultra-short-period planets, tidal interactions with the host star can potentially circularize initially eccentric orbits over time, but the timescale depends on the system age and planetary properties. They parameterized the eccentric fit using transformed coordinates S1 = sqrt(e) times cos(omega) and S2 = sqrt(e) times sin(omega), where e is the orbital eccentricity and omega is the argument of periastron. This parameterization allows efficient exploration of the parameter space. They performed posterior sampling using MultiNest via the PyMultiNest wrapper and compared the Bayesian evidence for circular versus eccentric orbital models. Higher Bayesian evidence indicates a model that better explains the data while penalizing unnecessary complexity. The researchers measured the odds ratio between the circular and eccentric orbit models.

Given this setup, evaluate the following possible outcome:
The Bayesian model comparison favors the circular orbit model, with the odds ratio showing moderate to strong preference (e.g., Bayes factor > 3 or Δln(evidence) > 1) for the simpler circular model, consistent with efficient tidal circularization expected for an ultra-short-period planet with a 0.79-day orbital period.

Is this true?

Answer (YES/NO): YES